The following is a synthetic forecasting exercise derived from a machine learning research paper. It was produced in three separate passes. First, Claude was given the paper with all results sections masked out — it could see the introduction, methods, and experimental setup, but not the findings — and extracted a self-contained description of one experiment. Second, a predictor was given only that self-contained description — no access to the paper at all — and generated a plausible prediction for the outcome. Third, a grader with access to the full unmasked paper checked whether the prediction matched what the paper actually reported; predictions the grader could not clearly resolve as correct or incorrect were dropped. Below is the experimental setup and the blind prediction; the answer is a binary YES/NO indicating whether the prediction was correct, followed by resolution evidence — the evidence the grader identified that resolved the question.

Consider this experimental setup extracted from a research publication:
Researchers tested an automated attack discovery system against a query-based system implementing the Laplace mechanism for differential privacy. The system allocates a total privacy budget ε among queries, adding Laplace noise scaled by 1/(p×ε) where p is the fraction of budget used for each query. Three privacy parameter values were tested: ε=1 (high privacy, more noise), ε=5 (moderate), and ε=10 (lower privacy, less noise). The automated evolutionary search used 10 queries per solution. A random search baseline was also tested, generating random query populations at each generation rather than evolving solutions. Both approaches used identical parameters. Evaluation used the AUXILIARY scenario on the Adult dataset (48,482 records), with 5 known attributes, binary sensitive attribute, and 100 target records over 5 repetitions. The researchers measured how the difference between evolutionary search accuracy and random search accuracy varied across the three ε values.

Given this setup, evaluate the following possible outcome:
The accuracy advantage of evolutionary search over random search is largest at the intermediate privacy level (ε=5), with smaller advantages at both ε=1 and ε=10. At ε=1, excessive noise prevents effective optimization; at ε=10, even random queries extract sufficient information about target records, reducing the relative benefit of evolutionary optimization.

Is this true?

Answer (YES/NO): YES